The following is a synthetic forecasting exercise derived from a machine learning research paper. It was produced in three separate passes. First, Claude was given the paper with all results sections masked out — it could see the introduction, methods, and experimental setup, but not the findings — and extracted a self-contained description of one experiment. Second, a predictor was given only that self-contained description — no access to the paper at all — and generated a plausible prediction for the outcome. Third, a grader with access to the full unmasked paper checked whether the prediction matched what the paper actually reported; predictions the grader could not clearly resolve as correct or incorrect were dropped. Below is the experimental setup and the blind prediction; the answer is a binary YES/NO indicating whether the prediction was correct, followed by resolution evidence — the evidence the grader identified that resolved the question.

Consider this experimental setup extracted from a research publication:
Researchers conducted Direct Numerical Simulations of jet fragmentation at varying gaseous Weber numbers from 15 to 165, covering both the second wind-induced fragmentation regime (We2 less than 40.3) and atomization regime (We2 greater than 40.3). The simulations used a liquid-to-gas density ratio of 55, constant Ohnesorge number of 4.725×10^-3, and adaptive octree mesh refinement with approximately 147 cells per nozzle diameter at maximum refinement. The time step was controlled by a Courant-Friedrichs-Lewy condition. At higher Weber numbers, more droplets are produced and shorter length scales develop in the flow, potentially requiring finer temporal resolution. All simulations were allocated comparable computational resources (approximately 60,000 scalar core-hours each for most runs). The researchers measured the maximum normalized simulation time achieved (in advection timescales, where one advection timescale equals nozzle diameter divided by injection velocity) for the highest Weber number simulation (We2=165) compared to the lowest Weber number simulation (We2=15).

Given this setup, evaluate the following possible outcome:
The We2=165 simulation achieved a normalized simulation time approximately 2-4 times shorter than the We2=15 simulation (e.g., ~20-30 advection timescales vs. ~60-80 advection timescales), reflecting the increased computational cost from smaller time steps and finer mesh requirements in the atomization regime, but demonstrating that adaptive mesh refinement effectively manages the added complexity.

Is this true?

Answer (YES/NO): YES